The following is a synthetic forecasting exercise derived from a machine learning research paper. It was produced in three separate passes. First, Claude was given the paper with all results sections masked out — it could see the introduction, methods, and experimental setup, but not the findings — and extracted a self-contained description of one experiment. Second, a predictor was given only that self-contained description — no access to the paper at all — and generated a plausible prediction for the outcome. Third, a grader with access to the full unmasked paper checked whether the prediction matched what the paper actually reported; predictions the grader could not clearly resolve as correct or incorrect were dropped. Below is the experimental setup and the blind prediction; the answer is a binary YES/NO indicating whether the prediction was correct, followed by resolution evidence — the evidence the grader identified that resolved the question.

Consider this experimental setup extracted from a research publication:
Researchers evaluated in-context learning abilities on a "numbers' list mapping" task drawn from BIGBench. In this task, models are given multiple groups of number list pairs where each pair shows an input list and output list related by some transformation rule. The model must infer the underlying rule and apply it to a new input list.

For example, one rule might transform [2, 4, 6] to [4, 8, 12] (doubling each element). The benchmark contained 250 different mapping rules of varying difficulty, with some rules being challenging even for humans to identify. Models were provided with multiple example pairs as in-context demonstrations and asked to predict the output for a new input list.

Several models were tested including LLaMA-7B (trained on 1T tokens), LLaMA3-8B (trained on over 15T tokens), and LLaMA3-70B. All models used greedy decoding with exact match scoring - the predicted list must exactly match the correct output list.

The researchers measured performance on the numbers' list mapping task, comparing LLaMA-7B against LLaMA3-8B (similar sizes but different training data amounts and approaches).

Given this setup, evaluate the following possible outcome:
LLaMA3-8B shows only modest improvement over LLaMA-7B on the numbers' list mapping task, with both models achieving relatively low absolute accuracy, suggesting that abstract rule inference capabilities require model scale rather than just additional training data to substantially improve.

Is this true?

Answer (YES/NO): NO